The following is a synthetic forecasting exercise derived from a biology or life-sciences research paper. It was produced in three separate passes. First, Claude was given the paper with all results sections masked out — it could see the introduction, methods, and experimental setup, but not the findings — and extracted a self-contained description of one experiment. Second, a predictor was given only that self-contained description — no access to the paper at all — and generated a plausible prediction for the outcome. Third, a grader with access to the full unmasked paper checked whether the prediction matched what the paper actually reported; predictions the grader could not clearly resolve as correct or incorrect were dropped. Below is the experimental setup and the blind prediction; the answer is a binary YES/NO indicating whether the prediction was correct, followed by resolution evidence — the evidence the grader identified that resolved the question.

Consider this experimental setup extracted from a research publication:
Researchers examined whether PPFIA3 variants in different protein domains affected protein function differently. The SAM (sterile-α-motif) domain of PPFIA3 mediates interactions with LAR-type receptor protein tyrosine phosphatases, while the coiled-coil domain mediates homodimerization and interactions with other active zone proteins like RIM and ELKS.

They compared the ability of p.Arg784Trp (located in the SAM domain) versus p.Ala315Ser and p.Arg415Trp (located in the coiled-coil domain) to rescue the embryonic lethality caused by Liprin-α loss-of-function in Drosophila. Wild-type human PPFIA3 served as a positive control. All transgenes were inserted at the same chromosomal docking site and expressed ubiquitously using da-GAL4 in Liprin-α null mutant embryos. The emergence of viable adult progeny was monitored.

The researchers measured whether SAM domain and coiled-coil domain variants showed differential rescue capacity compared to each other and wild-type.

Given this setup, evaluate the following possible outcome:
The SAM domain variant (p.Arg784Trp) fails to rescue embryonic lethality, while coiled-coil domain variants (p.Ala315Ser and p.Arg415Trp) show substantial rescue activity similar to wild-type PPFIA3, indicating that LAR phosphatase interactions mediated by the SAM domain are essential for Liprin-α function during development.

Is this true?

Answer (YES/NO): NO